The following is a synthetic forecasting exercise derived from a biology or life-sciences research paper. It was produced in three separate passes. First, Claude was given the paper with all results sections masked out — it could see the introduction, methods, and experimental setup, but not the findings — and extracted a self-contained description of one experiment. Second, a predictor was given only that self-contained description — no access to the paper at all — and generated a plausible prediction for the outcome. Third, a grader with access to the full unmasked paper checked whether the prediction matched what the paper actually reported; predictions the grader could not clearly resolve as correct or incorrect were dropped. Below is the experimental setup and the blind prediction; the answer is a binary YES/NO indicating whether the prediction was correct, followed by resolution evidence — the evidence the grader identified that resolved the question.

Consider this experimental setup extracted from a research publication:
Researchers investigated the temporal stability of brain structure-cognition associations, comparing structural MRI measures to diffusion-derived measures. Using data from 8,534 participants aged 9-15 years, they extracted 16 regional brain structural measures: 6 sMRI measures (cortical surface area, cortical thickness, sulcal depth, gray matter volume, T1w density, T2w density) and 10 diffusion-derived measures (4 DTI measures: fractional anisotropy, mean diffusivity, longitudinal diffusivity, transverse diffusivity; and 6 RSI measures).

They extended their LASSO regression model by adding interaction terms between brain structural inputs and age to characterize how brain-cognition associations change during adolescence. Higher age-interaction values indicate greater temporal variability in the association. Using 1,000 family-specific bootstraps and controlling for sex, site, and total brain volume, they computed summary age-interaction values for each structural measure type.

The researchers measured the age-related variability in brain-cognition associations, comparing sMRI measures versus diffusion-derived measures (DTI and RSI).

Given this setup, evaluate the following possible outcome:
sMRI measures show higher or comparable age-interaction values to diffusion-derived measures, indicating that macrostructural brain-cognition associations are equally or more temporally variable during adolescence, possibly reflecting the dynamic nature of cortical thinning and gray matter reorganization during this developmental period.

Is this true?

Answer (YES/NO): YES